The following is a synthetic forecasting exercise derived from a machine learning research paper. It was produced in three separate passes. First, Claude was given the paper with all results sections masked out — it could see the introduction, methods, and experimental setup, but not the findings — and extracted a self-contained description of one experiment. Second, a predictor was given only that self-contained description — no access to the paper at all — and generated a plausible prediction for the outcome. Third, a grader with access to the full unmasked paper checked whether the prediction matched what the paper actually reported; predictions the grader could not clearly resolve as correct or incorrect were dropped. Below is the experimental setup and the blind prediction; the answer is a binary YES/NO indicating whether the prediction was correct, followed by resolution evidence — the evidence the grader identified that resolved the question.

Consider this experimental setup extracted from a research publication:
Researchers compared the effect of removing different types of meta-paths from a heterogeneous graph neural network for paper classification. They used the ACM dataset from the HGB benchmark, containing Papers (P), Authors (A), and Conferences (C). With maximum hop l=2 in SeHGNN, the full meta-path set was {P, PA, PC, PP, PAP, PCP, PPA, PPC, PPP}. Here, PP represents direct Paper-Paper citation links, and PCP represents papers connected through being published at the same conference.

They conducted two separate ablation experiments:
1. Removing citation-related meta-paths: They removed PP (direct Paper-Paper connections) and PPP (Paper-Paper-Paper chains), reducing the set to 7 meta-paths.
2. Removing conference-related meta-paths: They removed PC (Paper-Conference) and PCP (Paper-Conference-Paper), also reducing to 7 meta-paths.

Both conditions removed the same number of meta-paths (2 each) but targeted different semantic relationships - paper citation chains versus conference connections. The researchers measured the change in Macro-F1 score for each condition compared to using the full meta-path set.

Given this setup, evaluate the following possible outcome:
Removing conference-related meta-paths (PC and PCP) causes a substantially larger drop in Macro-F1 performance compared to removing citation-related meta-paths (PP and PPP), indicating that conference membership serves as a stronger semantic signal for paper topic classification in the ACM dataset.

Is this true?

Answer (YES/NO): NO